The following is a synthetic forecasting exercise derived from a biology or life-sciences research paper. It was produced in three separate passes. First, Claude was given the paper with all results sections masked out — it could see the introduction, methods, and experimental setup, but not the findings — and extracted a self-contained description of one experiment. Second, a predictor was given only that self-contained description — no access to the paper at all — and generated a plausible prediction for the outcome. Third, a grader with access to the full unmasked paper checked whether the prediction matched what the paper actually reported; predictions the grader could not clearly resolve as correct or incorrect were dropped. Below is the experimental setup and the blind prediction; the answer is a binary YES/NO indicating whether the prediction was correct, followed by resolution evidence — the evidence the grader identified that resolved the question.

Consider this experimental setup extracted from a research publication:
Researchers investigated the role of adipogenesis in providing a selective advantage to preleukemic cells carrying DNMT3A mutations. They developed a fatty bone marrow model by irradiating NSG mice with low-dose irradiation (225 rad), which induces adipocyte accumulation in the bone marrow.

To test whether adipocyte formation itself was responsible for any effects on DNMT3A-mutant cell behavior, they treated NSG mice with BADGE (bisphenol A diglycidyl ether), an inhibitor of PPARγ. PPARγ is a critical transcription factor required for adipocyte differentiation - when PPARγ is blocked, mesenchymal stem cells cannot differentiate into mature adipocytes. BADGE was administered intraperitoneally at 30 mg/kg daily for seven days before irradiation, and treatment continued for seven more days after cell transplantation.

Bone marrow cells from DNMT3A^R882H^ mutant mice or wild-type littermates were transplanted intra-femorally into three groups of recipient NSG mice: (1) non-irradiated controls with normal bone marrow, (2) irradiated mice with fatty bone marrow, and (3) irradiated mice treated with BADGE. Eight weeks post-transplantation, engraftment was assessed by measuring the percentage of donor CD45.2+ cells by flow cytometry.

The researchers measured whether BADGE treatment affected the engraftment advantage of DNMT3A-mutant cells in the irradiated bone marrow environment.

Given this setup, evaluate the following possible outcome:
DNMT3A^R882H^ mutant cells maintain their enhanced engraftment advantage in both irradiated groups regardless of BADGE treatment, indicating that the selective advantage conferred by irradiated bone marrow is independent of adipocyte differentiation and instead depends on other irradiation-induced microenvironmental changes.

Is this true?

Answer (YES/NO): NO